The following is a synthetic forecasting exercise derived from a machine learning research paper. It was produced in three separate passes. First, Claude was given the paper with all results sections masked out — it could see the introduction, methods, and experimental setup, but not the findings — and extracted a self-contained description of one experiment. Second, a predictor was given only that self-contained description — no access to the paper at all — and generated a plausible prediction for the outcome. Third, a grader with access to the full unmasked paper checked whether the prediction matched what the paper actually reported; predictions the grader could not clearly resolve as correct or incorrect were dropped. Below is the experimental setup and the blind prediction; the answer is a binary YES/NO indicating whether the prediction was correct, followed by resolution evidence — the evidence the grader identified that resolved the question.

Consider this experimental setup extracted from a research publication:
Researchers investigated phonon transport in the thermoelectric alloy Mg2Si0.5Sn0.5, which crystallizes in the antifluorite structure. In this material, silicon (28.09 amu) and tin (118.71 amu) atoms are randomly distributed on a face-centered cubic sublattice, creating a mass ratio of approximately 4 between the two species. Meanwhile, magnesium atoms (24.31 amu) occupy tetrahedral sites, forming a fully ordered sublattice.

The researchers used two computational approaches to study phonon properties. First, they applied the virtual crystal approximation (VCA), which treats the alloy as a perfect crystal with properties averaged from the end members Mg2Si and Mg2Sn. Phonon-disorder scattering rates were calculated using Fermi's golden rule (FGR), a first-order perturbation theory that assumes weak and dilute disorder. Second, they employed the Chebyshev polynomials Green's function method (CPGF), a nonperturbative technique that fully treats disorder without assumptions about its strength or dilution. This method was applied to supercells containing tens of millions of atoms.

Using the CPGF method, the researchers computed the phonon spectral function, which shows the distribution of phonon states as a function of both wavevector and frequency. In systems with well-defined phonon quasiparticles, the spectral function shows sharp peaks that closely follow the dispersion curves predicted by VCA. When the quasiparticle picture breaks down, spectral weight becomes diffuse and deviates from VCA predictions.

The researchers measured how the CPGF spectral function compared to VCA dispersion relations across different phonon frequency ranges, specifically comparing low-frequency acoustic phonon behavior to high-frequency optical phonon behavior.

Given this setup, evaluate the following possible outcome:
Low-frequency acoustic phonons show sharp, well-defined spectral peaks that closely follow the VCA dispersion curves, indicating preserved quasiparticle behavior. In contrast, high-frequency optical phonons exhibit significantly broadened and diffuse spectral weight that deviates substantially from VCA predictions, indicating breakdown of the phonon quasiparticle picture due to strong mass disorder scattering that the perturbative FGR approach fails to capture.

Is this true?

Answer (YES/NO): NO